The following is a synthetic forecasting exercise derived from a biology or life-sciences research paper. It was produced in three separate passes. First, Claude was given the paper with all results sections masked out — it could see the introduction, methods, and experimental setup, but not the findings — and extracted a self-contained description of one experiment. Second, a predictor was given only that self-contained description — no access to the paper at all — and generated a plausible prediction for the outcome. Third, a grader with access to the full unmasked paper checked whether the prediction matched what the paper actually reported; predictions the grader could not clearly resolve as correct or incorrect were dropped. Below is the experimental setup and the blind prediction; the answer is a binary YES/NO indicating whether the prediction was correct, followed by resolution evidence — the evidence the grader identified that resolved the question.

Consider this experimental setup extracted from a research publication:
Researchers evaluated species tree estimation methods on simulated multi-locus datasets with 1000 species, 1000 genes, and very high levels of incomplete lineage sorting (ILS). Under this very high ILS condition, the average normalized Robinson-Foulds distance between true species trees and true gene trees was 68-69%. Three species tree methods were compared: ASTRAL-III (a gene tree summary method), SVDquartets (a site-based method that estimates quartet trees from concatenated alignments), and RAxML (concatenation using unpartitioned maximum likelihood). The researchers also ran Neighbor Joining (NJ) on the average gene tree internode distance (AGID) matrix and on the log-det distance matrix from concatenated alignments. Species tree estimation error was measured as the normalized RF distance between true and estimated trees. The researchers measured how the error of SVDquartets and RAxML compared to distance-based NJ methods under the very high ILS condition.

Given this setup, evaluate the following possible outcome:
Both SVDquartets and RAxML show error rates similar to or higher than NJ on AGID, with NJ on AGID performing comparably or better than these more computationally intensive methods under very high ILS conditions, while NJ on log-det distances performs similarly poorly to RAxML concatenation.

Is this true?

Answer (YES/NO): NO